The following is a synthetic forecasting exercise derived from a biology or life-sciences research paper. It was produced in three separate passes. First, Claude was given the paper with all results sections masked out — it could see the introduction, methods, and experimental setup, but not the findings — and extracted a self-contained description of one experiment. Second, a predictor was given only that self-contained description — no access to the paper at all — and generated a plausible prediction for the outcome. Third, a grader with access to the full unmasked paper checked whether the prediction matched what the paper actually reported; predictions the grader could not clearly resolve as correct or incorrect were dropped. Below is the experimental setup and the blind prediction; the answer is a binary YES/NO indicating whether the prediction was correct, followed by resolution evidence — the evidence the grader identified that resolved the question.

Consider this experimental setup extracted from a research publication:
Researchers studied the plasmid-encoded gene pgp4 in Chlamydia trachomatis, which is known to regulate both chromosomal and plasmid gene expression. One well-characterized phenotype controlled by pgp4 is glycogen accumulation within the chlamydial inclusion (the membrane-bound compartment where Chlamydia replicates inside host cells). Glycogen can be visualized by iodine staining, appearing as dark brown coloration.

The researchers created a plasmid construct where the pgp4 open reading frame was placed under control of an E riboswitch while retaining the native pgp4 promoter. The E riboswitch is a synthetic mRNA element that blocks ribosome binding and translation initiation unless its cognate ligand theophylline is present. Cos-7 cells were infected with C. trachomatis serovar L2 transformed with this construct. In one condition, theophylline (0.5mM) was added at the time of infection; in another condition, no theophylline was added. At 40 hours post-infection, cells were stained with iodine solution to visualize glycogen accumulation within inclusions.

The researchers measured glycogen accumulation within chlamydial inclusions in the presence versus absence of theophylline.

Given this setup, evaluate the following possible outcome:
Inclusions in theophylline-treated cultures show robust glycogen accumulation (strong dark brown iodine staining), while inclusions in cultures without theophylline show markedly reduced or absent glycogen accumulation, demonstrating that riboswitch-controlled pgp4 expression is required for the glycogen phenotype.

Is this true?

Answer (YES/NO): YES